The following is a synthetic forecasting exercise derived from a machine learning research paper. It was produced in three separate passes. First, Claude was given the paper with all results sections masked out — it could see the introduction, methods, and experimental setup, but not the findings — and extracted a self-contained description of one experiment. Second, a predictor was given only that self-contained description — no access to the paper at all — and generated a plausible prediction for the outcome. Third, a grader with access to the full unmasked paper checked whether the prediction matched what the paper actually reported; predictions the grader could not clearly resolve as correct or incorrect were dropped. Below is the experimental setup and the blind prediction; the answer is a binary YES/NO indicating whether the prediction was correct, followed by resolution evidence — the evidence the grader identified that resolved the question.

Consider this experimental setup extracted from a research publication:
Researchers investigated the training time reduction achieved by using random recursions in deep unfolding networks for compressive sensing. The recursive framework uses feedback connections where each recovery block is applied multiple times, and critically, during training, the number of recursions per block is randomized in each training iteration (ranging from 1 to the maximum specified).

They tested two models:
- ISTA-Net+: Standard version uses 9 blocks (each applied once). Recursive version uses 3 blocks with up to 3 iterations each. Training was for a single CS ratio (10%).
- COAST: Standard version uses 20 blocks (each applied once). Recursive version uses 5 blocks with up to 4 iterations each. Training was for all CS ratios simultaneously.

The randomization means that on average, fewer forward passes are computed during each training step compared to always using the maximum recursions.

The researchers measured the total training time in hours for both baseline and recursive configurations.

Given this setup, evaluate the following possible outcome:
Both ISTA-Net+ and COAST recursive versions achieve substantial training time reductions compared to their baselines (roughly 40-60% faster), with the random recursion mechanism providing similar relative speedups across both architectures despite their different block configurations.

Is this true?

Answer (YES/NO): NO